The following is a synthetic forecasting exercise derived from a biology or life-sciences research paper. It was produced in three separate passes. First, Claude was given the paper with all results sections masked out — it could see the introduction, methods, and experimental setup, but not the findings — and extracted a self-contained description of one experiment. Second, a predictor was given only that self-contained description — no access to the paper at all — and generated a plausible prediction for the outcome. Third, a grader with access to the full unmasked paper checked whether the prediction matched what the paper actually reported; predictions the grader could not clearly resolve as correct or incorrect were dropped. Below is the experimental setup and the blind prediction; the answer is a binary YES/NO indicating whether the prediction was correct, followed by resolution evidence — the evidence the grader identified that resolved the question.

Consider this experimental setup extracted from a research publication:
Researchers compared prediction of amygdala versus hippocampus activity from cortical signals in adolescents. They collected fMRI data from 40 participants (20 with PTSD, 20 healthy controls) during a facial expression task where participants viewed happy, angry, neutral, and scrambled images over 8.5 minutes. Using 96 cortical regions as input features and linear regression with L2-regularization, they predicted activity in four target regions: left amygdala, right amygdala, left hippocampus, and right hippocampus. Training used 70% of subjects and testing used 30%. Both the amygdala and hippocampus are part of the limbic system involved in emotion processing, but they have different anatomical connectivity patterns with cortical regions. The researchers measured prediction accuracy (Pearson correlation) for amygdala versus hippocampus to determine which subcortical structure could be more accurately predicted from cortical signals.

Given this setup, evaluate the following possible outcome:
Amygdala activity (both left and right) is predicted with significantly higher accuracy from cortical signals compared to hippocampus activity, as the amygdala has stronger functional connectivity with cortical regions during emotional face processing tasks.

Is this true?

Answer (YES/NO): NO